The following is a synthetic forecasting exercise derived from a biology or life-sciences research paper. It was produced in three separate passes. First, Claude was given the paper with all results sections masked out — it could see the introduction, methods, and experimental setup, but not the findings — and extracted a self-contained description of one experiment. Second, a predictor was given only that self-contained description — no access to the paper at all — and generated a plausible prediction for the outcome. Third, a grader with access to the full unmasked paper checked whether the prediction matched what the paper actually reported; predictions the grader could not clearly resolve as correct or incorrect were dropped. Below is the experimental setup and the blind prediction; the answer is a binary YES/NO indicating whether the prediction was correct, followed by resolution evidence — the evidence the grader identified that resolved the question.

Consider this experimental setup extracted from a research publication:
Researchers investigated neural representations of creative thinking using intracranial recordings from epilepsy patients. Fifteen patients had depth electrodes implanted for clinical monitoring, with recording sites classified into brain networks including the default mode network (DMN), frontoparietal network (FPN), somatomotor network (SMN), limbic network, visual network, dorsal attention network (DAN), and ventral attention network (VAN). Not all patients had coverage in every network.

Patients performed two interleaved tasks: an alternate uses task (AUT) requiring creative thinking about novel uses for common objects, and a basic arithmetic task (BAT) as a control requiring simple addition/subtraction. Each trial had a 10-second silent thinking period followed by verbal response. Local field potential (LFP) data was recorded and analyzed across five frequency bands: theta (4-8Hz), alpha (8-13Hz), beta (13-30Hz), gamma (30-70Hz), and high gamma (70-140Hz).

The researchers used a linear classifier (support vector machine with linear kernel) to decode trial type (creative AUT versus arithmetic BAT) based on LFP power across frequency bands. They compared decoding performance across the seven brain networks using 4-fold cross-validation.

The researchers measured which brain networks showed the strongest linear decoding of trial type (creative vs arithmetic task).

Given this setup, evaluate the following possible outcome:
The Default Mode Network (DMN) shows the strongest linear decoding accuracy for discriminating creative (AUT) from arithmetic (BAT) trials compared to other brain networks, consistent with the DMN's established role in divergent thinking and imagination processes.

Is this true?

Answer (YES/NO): YES